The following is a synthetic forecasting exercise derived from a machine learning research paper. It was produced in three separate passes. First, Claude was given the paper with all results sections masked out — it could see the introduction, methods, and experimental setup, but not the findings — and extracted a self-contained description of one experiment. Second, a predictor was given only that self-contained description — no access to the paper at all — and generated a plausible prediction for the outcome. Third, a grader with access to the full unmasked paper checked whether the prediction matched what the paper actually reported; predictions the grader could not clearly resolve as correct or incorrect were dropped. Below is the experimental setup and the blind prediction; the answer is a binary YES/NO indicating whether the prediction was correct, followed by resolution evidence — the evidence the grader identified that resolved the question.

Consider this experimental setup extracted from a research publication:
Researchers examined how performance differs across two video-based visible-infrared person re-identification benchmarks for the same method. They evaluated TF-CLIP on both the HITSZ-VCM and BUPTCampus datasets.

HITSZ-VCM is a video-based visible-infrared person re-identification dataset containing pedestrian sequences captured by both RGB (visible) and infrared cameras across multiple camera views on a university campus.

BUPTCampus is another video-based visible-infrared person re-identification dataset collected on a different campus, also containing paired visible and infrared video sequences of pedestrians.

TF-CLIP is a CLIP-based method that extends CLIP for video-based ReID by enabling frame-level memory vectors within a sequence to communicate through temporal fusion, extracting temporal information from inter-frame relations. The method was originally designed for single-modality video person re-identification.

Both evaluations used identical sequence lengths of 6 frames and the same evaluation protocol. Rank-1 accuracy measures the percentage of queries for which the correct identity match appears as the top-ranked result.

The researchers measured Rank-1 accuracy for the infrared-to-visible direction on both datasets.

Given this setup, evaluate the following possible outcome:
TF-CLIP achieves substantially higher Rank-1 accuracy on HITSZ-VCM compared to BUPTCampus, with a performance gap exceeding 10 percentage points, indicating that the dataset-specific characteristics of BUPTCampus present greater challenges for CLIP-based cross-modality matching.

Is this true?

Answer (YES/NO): YES